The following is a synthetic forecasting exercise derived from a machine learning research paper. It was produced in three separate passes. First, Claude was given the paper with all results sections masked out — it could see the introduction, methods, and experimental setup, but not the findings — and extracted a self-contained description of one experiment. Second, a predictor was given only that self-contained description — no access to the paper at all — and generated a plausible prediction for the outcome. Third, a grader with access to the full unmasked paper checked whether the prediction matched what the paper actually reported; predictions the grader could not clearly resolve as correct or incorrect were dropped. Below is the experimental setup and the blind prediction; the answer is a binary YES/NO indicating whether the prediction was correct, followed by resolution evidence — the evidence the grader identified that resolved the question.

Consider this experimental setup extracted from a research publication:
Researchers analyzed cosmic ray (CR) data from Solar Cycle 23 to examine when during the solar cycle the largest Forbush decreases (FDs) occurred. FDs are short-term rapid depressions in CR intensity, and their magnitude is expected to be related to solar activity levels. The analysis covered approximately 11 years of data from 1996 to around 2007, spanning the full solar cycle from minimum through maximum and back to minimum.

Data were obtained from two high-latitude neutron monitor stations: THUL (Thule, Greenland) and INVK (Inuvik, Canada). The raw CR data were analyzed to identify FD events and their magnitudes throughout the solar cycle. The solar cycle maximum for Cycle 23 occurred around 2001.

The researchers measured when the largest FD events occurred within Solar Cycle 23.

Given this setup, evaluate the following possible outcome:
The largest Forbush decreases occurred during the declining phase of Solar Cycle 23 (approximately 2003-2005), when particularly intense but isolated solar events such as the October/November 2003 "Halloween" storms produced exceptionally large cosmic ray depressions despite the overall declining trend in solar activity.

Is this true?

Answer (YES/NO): YES